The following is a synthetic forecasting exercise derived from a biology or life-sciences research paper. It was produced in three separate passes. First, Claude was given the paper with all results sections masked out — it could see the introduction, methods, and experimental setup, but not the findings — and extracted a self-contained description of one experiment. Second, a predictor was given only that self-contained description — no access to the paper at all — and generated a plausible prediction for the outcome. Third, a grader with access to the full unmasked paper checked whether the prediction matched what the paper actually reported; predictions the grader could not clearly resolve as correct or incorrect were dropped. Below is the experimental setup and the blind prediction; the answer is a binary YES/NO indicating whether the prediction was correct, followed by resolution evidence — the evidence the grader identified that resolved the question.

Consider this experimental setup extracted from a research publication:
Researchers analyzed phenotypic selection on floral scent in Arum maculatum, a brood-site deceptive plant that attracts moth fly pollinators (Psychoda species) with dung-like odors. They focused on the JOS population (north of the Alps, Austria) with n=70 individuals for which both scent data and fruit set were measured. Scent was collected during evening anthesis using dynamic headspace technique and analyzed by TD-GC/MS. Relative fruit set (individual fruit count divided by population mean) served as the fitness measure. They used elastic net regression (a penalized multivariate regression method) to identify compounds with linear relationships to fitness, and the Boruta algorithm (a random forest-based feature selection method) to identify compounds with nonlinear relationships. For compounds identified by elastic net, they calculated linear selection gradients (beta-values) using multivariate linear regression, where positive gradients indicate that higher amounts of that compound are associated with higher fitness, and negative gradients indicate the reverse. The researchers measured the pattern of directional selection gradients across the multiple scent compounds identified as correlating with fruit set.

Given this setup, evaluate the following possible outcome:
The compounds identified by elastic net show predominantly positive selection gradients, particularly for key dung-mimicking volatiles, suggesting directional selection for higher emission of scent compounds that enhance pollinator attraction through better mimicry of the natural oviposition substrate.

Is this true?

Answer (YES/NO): NO